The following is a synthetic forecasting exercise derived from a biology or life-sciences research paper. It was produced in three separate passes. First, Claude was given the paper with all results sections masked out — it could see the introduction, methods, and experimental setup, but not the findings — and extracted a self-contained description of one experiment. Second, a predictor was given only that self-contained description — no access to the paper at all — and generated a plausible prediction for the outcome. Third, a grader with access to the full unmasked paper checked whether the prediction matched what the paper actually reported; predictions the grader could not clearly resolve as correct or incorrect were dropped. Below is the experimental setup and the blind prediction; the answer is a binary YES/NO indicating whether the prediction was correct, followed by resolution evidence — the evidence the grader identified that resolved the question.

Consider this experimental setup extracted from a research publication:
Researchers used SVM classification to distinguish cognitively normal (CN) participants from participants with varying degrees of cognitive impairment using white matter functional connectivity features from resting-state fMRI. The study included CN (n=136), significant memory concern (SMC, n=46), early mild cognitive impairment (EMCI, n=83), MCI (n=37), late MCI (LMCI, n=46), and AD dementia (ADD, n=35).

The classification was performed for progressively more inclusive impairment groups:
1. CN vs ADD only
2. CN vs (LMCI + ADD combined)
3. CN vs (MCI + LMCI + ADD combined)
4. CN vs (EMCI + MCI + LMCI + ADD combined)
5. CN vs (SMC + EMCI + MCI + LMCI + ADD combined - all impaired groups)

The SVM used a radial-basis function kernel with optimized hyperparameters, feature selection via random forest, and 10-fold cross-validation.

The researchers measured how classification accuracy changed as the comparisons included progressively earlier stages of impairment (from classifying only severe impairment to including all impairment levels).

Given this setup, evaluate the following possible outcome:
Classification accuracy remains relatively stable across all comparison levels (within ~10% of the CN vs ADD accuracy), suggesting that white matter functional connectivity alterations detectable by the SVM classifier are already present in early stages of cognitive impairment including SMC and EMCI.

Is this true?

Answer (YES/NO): NO